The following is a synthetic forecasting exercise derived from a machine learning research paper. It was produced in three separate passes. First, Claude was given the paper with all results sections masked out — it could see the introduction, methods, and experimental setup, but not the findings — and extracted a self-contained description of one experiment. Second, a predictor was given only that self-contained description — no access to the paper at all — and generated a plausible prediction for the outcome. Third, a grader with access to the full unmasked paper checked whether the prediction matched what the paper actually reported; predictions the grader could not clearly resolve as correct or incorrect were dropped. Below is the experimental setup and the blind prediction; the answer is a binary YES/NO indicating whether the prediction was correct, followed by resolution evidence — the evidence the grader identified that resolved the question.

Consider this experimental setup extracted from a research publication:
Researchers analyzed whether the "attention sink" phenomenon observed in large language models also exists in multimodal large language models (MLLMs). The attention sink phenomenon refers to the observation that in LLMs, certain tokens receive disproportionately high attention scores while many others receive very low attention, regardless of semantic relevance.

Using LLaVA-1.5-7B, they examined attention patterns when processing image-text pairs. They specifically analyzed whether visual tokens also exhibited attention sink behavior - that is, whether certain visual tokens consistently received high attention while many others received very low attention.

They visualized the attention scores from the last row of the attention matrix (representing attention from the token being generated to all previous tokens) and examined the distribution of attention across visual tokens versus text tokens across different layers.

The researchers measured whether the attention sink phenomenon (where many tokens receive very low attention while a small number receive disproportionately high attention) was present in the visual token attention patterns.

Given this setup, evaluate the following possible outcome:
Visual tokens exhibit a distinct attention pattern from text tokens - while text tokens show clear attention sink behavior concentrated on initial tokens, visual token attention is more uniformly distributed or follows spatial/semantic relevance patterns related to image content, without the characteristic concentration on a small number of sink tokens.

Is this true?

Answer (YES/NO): NO